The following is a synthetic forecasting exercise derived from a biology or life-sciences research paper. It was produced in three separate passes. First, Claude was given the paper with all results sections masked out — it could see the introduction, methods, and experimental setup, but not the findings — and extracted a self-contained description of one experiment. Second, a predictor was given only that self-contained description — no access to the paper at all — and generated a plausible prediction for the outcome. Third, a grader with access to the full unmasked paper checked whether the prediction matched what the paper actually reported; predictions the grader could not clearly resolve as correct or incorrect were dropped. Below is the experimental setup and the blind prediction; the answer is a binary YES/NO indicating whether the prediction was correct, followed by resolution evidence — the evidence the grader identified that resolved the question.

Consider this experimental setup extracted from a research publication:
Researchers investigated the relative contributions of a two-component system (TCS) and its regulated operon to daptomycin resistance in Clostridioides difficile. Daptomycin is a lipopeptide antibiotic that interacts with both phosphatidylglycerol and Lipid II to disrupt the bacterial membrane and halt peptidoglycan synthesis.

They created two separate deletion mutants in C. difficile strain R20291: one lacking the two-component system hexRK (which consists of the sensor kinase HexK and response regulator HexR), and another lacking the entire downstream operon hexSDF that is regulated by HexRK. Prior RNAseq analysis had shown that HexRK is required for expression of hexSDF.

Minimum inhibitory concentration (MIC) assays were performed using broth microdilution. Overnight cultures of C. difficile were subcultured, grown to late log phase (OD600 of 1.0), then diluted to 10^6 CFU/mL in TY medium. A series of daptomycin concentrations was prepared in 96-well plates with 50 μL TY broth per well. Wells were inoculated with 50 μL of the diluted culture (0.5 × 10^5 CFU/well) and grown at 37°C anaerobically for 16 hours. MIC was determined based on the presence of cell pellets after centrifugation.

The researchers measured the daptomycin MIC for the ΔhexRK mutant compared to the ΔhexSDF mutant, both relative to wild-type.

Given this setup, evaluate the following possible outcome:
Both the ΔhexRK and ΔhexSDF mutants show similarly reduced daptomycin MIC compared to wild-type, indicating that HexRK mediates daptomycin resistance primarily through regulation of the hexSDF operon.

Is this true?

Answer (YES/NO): NO